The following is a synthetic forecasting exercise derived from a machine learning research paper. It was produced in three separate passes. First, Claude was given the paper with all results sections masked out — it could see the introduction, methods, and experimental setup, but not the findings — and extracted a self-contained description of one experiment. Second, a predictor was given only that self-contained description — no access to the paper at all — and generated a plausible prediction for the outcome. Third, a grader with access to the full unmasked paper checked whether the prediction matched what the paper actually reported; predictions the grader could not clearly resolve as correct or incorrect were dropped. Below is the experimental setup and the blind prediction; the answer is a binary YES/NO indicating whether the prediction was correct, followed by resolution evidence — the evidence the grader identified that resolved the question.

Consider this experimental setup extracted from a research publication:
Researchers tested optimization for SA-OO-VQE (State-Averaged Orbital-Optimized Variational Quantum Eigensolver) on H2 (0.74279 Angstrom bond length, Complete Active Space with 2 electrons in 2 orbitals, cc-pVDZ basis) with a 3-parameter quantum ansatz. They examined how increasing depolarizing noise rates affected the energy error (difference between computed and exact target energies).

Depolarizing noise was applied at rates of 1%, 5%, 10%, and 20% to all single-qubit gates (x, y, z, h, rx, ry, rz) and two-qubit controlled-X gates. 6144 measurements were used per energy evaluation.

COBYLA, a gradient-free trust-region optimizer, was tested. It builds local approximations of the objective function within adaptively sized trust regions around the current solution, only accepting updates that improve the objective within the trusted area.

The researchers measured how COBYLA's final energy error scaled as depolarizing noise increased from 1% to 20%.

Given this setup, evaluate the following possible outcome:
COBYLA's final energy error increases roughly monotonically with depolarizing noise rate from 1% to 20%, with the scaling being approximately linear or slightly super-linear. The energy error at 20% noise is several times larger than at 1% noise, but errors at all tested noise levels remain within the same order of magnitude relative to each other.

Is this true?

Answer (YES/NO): NO